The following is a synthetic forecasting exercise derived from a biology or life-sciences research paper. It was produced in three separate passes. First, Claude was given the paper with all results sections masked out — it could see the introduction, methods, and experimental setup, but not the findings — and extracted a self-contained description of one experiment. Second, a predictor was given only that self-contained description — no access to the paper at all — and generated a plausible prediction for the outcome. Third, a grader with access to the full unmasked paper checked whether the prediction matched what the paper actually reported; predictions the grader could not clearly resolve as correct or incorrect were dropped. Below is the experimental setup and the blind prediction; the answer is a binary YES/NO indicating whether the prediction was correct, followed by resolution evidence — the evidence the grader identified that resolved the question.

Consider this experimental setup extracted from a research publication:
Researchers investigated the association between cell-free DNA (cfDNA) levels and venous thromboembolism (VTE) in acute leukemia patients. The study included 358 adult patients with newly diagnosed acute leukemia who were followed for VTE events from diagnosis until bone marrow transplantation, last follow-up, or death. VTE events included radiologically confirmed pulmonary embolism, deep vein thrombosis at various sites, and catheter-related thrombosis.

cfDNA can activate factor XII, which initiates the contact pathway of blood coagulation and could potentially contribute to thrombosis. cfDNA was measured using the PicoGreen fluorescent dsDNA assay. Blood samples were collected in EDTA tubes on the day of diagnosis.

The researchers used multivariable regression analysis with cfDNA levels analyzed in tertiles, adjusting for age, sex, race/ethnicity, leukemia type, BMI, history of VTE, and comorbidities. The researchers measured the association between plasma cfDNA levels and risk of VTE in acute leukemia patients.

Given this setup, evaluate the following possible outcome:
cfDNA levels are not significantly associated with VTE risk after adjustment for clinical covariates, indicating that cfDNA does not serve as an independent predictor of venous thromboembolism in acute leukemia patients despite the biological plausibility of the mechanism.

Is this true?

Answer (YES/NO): YES